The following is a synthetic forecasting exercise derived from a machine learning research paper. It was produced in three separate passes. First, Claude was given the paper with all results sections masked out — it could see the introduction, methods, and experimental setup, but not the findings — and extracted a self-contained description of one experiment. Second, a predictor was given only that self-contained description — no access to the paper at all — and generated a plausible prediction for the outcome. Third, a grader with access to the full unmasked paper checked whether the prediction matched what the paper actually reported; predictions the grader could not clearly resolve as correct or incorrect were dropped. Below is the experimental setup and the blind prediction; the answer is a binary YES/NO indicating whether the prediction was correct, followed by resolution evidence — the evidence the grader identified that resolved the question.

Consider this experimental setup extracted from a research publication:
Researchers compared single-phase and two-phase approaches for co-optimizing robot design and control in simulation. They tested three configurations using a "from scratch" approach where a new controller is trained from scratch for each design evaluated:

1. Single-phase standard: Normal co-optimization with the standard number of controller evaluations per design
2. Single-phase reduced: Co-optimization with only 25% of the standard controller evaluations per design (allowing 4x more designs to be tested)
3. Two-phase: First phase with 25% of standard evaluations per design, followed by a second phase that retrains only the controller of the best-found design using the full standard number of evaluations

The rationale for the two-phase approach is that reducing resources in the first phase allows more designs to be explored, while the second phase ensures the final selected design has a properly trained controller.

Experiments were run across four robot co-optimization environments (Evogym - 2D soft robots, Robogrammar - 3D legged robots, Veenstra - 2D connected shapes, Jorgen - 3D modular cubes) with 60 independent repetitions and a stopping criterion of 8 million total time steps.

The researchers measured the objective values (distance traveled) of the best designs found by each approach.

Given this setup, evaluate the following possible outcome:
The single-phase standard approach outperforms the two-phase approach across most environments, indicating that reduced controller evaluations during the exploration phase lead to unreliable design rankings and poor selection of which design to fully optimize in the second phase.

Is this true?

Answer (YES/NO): NO